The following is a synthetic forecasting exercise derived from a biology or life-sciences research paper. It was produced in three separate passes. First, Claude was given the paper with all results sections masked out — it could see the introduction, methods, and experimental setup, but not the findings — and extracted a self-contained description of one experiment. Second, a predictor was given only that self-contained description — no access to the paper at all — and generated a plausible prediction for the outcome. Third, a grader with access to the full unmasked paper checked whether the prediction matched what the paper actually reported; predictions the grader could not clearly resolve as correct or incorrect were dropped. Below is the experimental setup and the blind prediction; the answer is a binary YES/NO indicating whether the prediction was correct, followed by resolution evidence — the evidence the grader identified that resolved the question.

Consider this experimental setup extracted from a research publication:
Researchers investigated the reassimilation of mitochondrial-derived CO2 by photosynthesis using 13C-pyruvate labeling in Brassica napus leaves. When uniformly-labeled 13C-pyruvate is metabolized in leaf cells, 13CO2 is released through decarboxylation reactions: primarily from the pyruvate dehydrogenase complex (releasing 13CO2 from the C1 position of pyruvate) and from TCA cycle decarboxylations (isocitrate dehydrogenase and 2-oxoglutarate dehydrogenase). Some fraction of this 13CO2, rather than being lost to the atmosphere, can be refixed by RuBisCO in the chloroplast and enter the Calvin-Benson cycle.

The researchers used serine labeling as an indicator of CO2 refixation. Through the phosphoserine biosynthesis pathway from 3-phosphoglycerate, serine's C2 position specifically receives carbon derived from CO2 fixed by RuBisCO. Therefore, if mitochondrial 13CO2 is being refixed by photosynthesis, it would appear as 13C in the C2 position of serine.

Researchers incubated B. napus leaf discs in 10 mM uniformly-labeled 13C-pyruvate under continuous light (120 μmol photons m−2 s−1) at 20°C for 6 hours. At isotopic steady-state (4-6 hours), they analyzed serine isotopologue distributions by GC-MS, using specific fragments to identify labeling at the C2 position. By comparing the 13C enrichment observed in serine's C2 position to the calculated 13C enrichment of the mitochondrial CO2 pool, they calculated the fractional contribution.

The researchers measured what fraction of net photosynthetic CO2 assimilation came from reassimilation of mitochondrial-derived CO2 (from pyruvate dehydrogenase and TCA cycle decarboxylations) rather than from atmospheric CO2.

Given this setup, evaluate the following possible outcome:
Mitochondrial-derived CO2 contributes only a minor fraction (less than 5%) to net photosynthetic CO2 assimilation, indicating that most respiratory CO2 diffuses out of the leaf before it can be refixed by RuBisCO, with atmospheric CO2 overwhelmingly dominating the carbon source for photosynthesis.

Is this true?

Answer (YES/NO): NO